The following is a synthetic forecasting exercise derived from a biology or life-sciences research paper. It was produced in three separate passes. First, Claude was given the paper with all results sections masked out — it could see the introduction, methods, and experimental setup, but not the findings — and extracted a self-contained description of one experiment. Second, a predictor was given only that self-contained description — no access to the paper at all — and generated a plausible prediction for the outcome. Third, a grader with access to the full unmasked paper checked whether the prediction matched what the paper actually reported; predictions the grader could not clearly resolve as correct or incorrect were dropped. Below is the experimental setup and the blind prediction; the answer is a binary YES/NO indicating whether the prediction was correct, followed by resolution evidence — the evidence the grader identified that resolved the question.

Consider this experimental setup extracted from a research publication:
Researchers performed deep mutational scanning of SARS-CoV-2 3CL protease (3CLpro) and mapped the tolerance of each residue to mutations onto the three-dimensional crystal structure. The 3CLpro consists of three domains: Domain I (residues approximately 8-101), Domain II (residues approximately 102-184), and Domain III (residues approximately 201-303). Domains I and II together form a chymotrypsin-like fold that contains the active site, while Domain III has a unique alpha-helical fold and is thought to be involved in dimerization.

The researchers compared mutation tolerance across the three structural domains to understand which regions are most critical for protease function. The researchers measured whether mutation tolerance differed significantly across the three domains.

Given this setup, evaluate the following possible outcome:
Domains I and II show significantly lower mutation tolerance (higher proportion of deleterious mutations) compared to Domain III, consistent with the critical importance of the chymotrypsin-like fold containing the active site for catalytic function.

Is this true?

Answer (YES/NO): NO